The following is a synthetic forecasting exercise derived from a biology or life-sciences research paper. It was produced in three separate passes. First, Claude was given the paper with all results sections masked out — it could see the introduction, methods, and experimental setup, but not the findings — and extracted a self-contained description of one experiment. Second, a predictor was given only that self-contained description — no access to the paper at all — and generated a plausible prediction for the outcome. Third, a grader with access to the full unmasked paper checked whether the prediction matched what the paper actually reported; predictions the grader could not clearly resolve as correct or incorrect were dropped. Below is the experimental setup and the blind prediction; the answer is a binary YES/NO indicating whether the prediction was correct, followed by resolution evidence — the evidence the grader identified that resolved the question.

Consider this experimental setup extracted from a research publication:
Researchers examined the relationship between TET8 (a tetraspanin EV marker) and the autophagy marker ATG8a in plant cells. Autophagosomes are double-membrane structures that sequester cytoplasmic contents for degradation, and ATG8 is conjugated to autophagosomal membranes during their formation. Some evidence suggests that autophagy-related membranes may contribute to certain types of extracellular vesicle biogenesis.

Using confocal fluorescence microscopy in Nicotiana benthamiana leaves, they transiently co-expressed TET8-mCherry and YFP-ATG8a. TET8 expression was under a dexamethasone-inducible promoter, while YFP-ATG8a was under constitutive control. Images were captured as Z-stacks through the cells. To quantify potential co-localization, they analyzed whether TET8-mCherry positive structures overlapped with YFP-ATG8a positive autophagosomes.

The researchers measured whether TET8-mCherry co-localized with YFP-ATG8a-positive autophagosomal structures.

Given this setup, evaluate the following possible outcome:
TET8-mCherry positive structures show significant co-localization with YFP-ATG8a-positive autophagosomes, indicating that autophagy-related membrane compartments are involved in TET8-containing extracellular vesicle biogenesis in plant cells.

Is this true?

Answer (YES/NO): NO